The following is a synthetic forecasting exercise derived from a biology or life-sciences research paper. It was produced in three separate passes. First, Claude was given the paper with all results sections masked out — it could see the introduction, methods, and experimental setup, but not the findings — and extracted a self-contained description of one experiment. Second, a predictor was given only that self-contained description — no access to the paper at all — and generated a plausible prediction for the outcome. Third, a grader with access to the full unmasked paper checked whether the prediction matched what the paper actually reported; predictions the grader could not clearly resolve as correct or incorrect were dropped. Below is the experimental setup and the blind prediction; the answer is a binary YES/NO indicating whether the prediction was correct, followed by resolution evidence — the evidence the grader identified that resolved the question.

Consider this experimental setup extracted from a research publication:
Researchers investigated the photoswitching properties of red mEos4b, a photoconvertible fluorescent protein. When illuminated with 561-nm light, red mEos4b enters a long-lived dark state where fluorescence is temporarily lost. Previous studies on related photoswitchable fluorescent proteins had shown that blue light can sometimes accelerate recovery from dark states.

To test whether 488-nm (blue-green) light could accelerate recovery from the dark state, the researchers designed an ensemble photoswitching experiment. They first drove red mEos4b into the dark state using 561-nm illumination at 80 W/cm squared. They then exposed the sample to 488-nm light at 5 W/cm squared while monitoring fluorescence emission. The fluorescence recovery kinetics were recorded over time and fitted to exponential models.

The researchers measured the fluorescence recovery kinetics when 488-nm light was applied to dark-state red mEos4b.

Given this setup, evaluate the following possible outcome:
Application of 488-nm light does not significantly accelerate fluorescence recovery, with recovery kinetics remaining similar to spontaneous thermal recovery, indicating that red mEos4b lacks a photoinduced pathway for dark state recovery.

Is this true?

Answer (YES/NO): NO